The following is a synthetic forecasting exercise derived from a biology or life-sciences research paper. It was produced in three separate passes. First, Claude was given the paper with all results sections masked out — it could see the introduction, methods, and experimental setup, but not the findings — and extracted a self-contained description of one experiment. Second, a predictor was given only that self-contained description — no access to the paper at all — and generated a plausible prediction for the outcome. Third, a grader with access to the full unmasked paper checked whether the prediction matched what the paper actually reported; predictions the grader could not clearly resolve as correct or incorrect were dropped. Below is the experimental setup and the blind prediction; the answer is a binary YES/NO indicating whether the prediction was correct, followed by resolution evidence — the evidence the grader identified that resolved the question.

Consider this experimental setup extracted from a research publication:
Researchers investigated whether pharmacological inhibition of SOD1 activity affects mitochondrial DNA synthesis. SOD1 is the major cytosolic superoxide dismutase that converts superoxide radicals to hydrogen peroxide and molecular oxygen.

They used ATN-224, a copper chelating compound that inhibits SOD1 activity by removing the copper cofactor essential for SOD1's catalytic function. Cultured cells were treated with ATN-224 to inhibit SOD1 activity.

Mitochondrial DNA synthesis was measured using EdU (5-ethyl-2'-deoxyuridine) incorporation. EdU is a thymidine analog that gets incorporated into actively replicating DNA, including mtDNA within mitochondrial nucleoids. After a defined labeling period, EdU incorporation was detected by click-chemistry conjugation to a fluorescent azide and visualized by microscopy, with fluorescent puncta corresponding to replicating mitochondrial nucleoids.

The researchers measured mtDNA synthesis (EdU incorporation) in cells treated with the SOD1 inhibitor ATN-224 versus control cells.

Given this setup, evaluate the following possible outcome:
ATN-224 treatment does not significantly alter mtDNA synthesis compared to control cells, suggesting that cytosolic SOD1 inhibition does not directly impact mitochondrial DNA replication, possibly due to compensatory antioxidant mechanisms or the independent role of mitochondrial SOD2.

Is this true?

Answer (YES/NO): NO